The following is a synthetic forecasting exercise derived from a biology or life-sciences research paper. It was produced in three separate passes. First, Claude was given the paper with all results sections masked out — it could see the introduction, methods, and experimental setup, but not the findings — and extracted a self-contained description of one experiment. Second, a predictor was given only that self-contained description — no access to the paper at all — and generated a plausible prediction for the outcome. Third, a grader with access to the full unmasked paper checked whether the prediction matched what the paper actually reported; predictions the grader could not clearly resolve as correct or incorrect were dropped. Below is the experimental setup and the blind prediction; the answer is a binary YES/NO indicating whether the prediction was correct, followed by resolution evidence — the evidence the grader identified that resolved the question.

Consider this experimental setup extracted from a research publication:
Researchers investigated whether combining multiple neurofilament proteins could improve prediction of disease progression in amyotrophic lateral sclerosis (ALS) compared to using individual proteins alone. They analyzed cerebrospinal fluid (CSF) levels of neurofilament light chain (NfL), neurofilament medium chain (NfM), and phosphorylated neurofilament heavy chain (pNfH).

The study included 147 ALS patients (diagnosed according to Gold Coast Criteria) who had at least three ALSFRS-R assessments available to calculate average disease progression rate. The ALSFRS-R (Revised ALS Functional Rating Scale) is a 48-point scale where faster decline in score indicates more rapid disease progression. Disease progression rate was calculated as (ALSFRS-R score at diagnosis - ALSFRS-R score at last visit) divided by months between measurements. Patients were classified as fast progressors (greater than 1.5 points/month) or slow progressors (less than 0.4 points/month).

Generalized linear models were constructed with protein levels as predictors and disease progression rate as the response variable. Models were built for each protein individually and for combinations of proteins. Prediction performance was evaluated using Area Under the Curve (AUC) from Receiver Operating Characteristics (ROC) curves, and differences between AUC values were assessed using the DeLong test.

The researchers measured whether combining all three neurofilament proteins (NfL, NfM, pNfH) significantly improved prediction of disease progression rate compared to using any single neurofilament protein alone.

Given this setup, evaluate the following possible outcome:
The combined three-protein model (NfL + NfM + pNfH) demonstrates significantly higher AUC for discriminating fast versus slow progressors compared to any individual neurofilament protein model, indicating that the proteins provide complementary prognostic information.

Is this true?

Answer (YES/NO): NO